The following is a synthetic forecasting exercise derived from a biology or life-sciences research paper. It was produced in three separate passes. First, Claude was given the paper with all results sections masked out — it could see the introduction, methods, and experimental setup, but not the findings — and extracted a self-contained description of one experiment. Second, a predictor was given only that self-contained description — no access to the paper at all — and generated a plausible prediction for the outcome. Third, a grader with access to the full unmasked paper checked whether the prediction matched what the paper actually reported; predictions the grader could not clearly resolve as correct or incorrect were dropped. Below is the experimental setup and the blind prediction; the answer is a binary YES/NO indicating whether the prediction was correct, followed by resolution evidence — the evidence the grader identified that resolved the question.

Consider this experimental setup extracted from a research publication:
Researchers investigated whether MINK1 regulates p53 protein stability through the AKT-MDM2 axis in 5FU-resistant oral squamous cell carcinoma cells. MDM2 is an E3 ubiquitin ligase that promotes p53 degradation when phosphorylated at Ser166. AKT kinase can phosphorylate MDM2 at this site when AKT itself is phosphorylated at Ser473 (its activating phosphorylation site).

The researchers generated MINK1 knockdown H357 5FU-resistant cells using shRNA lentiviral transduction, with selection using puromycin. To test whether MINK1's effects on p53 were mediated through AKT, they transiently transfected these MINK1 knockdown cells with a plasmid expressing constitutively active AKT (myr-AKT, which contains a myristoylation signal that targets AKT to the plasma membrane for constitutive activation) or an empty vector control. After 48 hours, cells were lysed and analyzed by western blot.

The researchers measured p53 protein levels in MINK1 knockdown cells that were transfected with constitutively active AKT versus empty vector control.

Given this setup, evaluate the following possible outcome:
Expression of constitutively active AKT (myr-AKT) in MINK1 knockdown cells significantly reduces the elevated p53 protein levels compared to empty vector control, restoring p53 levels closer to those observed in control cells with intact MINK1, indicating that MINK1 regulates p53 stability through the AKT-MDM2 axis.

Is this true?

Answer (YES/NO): YES